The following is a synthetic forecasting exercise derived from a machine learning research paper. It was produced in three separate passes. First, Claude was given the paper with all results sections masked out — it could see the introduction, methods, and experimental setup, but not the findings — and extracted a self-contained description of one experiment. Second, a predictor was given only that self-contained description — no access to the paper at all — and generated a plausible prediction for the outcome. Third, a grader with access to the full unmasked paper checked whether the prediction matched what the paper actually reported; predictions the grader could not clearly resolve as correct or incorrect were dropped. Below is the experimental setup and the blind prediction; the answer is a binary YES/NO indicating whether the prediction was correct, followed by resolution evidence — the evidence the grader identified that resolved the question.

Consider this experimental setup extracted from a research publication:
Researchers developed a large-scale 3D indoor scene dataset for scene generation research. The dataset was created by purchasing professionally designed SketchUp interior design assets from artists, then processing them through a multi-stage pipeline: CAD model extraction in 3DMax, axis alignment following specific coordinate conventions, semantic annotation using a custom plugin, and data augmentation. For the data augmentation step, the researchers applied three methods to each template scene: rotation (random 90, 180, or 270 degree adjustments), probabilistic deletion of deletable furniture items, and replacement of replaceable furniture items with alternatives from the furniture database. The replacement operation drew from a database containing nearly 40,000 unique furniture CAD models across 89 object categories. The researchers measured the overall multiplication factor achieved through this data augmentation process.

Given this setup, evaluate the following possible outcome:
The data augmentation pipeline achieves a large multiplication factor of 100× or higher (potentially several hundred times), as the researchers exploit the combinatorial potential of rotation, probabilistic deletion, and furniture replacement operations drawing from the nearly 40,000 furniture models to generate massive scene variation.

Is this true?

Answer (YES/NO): YES